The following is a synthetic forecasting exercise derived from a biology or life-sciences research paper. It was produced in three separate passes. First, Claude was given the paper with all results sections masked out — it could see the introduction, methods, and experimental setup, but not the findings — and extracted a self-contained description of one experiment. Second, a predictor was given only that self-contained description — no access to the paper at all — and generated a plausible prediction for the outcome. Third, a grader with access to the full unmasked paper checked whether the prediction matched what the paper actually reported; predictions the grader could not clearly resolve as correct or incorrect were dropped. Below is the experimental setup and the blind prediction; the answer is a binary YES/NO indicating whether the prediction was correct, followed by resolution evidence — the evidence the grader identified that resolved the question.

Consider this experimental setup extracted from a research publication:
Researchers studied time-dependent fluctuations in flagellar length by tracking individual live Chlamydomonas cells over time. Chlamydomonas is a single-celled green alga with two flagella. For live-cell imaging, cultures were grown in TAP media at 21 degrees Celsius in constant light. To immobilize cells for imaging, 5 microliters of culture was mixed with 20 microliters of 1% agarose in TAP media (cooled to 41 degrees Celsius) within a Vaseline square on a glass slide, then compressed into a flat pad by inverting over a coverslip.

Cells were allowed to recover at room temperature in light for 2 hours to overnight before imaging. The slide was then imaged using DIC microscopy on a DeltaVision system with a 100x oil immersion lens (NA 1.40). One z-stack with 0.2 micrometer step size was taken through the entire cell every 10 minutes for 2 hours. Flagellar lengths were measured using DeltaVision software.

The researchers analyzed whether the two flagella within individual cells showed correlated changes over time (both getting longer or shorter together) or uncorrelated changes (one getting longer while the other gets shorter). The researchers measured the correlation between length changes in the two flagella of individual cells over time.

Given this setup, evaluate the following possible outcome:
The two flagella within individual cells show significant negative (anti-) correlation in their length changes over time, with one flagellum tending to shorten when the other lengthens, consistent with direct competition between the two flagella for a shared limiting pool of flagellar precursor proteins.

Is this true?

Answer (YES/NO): NO